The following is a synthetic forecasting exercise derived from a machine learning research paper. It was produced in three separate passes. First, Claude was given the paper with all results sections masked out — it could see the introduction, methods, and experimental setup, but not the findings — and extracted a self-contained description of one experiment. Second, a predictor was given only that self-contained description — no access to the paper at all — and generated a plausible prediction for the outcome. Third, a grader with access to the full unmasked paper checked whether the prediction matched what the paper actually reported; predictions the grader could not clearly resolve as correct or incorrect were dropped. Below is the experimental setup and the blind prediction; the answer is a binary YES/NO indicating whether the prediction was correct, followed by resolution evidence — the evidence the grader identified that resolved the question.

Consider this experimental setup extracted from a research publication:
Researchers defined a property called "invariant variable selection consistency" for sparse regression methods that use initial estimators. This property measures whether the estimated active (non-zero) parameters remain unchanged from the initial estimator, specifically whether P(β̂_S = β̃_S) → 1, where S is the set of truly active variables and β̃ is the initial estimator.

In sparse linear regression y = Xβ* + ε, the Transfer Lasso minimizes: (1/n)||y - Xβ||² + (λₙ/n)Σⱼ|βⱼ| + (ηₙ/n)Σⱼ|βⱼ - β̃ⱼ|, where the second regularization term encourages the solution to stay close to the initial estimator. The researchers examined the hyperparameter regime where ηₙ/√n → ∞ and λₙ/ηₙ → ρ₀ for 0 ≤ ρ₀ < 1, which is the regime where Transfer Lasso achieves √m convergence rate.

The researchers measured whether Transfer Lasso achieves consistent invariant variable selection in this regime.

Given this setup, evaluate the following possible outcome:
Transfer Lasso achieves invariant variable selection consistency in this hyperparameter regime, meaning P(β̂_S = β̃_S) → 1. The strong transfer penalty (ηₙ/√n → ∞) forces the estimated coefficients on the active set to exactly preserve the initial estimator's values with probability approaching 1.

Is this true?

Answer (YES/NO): YES